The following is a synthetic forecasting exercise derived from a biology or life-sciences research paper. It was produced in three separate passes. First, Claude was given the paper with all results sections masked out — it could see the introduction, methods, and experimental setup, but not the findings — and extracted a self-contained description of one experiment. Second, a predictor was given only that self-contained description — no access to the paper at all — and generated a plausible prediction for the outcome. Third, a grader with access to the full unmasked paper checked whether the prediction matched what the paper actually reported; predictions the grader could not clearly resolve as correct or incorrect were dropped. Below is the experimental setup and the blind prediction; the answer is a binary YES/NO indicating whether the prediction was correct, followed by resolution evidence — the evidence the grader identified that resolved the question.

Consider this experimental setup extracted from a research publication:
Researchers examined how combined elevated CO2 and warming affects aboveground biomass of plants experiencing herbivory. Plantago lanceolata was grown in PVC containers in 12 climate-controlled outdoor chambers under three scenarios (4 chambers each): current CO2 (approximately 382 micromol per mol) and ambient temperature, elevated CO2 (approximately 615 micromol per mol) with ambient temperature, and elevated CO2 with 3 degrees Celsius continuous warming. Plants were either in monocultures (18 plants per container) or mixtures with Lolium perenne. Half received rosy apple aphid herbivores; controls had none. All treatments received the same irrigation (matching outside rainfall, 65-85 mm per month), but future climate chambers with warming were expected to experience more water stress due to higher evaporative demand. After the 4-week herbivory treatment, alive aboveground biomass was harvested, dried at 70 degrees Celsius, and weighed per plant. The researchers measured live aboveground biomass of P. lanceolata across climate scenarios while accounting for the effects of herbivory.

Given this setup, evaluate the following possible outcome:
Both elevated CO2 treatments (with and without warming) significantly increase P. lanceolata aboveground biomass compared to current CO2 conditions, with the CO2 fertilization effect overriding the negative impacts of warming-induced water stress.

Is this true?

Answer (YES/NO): NO